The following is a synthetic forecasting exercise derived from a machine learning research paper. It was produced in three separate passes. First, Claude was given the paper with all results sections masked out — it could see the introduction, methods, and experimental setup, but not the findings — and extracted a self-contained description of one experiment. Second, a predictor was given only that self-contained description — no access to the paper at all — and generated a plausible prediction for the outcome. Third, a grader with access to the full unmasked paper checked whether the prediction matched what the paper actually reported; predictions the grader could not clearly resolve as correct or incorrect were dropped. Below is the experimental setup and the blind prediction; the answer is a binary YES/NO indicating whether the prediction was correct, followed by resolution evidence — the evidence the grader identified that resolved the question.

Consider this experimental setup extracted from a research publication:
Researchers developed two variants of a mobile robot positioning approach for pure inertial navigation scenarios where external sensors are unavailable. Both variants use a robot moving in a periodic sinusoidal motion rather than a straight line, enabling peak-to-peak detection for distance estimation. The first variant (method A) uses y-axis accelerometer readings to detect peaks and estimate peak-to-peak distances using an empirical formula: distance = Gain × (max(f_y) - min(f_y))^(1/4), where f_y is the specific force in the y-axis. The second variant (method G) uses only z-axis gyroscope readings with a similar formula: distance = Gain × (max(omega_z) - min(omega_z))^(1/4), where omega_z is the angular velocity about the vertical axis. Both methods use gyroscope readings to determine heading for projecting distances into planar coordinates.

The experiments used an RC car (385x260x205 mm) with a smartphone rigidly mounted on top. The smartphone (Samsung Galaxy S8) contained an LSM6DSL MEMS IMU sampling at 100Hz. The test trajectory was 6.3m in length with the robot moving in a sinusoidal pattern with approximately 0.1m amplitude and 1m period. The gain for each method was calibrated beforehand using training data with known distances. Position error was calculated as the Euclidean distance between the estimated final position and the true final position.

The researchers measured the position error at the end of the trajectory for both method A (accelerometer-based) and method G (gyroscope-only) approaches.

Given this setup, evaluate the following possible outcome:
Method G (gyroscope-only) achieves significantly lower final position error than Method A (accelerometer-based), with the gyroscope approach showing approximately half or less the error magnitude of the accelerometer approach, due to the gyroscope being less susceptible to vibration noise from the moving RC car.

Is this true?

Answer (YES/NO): NO